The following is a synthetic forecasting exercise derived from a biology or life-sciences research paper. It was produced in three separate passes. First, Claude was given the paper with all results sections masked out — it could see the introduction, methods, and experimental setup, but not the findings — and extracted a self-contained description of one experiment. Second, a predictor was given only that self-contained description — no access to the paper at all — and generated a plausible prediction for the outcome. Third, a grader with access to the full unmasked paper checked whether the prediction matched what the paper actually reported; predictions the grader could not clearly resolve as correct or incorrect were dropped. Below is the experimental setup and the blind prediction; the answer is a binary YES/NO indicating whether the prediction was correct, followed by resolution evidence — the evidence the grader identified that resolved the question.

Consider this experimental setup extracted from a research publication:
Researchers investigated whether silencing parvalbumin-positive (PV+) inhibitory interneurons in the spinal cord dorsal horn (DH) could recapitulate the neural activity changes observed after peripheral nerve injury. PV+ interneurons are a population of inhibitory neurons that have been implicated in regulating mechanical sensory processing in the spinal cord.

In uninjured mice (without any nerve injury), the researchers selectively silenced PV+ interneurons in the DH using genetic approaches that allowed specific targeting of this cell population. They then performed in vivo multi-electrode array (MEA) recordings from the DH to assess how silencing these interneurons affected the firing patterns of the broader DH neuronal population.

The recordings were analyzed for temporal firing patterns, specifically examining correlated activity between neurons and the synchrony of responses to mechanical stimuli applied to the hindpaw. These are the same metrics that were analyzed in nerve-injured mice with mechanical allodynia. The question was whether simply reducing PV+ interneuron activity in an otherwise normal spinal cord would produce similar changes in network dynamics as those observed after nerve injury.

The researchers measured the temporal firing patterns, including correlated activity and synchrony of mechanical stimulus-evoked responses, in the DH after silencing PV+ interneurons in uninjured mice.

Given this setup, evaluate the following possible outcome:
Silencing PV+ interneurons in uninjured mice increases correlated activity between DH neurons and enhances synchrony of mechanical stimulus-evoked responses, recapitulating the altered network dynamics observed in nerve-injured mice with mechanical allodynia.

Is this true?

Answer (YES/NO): NO